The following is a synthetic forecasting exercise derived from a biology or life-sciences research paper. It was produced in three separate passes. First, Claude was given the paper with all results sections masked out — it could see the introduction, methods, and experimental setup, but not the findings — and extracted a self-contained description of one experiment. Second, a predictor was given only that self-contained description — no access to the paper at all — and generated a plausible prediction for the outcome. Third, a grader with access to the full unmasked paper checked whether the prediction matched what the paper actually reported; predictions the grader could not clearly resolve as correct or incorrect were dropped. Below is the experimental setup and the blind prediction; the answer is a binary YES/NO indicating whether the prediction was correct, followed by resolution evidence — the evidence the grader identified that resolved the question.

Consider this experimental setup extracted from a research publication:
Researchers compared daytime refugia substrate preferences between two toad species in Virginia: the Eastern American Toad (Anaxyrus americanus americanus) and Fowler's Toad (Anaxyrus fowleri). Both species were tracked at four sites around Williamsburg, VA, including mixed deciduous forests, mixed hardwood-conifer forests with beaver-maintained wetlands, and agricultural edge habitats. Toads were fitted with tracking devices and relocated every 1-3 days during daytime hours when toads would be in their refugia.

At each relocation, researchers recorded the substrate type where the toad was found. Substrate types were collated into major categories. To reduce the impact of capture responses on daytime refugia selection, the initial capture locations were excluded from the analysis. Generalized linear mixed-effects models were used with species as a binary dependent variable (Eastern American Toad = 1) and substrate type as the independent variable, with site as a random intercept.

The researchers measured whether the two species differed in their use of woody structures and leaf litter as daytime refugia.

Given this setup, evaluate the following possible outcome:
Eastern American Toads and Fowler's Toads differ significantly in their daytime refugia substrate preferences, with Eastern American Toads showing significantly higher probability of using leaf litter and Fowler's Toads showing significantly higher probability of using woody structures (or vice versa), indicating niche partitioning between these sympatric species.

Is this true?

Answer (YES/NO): NO